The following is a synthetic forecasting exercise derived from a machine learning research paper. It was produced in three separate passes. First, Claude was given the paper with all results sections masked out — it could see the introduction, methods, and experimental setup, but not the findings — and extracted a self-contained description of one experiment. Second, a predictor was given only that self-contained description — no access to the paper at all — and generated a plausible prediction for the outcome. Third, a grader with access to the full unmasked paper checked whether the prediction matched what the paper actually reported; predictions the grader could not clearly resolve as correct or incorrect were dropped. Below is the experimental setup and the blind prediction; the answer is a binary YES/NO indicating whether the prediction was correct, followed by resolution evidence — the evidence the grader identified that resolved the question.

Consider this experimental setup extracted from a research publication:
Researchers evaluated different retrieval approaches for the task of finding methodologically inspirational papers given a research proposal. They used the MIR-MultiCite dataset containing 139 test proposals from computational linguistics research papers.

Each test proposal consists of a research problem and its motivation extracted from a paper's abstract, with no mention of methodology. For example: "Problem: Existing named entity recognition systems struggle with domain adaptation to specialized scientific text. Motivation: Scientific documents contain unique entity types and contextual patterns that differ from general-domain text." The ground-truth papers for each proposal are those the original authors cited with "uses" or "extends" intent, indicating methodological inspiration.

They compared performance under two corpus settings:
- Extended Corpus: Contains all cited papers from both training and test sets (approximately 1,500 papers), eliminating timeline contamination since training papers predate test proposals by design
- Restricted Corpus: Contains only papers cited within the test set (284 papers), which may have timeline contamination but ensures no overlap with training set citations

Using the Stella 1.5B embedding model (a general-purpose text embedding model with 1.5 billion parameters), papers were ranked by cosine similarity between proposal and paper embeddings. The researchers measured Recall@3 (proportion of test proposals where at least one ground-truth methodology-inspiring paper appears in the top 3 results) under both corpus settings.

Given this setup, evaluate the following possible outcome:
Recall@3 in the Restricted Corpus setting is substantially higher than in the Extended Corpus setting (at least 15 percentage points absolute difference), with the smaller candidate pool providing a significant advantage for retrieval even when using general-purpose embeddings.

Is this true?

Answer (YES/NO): NO